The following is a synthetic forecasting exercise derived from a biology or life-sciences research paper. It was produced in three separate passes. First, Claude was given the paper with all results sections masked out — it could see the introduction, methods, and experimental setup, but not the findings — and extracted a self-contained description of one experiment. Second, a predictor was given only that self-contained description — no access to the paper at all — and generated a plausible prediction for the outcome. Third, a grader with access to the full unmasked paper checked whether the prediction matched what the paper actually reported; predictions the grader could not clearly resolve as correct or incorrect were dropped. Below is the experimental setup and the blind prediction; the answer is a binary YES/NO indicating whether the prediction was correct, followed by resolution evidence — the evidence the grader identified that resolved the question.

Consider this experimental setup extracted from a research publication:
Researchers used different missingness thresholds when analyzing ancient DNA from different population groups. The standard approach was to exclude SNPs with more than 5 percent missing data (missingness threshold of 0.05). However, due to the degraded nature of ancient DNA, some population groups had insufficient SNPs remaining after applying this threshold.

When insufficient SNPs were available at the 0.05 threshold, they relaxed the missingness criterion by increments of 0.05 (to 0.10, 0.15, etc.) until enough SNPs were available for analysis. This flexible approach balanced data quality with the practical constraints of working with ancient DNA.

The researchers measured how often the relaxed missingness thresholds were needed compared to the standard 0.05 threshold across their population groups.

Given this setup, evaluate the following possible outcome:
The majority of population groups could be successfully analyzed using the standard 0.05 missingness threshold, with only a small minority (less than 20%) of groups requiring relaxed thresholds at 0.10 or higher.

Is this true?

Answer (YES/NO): YES